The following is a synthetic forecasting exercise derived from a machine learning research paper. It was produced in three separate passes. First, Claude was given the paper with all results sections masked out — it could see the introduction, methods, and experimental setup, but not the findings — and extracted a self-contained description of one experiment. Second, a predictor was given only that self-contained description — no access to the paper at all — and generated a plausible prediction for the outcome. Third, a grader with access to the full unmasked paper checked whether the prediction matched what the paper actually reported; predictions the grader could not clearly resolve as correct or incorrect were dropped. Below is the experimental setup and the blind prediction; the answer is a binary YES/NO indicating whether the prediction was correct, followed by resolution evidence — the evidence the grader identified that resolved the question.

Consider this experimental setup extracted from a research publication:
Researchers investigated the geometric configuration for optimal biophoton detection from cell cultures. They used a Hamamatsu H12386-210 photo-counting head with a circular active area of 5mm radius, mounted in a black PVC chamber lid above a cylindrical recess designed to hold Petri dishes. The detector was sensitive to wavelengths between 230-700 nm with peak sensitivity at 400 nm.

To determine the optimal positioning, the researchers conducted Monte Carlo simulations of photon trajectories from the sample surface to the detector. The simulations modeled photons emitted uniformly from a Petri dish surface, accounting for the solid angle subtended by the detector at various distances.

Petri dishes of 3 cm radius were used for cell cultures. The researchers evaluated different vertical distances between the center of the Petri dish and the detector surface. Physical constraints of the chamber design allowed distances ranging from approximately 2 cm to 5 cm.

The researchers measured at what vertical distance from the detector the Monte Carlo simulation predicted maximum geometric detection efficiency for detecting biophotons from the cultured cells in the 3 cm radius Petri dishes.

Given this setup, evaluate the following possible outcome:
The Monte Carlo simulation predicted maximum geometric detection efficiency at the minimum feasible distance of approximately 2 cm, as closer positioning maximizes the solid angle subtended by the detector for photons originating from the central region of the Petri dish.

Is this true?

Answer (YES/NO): NO